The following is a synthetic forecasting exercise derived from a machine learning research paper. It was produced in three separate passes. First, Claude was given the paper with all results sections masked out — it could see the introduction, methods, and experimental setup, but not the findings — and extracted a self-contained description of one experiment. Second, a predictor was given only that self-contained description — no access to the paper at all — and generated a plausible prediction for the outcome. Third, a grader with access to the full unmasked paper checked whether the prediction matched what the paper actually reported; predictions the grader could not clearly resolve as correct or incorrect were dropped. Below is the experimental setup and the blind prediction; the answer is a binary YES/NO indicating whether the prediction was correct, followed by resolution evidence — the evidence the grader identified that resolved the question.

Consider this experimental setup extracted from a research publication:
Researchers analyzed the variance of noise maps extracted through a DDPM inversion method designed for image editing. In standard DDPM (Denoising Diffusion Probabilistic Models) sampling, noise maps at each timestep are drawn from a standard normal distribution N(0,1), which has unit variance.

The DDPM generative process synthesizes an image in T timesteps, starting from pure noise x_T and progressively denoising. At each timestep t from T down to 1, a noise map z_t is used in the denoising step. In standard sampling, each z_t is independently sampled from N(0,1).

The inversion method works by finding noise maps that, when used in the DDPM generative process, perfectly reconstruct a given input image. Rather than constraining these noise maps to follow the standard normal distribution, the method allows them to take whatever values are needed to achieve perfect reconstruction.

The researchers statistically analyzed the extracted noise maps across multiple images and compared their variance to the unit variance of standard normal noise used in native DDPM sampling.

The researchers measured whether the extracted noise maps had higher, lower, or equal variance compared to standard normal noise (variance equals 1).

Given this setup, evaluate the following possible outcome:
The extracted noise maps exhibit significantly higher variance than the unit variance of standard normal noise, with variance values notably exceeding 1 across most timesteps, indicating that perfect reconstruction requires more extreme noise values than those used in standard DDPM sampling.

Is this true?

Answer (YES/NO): YES